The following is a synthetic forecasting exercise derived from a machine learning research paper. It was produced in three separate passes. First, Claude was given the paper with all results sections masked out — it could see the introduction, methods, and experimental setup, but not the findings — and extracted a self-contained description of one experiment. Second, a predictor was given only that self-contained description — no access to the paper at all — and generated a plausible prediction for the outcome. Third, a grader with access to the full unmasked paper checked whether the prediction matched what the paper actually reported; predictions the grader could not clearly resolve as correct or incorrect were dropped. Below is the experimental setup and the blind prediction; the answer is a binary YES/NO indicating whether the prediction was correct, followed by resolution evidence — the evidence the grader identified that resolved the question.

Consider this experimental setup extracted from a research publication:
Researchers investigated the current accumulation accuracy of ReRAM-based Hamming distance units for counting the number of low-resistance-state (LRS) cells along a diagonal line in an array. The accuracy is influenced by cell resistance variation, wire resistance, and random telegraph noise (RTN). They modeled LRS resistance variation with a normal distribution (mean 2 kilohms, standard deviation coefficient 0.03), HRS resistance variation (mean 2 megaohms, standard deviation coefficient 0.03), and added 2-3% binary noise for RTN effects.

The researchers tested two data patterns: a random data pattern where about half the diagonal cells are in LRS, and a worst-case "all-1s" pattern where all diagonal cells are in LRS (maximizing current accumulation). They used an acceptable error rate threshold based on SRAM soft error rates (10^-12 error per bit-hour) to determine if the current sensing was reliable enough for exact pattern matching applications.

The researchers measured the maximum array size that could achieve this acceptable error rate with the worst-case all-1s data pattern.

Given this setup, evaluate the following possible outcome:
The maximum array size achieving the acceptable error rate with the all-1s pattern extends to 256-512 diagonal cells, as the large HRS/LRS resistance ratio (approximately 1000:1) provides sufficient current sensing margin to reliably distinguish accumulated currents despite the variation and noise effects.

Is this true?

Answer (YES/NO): YES